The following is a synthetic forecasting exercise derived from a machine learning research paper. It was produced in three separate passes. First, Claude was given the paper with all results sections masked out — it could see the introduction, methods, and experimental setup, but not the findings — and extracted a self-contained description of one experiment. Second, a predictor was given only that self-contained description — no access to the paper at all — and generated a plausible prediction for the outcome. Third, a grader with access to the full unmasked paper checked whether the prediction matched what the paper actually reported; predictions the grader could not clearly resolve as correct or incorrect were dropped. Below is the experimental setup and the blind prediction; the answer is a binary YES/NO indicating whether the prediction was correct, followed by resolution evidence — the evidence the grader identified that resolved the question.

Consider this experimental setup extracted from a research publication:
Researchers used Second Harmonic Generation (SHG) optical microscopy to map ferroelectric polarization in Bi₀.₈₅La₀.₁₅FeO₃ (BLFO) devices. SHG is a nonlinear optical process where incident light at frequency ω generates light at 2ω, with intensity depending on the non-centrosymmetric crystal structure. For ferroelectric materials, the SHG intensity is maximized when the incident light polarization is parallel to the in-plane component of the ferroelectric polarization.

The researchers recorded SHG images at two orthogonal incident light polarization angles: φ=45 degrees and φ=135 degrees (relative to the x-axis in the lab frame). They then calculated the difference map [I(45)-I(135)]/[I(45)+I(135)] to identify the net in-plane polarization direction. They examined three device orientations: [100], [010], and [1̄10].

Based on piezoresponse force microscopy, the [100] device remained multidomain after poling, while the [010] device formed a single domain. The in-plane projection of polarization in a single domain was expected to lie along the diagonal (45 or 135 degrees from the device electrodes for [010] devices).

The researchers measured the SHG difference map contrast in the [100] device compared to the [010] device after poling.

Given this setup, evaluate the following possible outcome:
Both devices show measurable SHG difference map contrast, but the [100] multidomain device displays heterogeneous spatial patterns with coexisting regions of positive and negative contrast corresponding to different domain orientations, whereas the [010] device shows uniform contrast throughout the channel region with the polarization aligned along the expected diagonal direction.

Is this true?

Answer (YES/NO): YES